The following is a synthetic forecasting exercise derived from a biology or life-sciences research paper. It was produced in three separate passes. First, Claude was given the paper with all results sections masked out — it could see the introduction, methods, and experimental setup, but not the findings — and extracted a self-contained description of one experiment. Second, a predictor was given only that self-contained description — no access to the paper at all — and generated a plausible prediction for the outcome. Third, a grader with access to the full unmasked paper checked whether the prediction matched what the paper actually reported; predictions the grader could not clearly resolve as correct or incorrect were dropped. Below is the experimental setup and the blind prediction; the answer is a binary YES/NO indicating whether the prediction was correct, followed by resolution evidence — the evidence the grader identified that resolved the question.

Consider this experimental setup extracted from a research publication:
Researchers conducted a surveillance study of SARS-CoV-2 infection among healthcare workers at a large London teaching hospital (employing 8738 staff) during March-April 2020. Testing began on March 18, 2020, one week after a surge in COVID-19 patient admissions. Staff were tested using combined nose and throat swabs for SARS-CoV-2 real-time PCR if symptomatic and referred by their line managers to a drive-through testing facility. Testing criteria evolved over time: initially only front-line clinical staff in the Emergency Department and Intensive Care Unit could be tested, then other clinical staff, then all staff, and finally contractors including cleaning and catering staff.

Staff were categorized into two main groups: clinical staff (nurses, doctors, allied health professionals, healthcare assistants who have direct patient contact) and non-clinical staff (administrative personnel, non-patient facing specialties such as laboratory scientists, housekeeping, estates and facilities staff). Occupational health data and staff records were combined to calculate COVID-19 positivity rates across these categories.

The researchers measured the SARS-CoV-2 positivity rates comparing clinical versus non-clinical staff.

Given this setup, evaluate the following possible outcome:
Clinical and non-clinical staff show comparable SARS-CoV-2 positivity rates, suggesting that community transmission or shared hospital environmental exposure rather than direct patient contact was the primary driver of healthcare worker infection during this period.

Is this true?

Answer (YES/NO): NO